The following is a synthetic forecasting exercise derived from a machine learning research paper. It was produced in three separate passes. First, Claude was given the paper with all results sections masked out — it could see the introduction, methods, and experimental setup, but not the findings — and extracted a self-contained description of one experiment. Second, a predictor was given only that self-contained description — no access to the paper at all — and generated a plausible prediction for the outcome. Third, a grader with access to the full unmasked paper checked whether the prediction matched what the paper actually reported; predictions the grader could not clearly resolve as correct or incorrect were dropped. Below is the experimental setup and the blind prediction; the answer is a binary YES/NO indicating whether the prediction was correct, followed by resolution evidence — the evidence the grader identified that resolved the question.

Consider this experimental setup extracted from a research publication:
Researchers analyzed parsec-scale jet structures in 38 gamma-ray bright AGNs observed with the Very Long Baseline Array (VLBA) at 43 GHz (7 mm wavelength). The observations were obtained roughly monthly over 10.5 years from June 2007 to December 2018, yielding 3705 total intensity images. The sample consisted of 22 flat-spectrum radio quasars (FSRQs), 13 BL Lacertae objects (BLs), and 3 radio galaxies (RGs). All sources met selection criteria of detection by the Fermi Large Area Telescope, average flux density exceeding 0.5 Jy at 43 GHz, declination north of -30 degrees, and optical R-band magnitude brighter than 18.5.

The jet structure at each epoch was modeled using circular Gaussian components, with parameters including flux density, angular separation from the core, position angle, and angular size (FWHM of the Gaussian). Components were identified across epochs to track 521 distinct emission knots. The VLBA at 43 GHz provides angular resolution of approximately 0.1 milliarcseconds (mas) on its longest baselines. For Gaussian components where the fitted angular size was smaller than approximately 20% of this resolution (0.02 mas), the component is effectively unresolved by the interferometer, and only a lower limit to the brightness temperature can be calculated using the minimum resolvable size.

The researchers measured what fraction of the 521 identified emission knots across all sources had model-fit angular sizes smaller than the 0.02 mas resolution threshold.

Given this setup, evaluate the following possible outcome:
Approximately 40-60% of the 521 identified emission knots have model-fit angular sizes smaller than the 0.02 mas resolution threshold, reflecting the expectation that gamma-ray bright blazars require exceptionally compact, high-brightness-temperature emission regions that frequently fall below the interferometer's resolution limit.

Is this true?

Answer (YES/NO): NO